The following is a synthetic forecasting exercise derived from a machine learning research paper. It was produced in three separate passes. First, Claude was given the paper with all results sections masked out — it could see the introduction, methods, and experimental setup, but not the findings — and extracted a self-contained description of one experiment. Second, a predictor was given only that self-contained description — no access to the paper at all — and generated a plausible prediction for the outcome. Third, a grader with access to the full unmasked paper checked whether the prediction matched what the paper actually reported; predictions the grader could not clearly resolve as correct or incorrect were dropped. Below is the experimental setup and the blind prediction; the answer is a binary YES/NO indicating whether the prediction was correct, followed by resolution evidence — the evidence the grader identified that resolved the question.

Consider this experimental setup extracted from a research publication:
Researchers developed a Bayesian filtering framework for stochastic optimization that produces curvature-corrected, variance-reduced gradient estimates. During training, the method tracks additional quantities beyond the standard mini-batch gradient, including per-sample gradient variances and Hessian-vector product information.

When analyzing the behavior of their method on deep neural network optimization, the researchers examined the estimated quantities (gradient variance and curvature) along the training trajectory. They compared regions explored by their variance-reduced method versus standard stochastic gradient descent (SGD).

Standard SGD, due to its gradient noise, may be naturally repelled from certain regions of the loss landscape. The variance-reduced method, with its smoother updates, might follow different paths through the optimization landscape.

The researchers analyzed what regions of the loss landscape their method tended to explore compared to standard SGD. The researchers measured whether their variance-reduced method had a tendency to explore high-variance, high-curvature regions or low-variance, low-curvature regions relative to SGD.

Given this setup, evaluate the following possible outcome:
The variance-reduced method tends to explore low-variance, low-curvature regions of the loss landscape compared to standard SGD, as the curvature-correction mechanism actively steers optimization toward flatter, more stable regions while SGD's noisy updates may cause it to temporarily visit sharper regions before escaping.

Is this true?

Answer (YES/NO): NO